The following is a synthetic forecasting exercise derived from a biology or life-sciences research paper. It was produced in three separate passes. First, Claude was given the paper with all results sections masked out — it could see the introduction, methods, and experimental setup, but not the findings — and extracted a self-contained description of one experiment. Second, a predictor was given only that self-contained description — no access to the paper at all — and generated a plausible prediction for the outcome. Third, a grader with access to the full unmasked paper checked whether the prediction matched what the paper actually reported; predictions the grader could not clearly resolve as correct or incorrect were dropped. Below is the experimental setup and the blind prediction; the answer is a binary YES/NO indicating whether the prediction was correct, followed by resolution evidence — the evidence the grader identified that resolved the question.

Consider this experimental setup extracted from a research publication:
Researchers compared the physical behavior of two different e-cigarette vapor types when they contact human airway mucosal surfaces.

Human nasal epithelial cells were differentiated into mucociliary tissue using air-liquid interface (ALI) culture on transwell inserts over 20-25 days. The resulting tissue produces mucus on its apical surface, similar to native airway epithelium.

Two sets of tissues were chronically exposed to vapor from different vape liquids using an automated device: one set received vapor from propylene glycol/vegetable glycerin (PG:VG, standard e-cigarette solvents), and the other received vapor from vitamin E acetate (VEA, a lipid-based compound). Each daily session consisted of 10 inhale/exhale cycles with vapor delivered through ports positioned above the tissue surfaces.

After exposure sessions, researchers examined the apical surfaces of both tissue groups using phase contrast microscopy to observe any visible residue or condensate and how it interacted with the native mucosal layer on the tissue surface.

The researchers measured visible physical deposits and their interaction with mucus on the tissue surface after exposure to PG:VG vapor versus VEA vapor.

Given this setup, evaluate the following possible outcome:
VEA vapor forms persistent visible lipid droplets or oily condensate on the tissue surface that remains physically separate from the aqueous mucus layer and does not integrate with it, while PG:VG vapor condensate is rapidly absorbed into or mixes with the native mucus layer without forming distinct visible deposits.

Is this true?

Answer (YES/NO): YES